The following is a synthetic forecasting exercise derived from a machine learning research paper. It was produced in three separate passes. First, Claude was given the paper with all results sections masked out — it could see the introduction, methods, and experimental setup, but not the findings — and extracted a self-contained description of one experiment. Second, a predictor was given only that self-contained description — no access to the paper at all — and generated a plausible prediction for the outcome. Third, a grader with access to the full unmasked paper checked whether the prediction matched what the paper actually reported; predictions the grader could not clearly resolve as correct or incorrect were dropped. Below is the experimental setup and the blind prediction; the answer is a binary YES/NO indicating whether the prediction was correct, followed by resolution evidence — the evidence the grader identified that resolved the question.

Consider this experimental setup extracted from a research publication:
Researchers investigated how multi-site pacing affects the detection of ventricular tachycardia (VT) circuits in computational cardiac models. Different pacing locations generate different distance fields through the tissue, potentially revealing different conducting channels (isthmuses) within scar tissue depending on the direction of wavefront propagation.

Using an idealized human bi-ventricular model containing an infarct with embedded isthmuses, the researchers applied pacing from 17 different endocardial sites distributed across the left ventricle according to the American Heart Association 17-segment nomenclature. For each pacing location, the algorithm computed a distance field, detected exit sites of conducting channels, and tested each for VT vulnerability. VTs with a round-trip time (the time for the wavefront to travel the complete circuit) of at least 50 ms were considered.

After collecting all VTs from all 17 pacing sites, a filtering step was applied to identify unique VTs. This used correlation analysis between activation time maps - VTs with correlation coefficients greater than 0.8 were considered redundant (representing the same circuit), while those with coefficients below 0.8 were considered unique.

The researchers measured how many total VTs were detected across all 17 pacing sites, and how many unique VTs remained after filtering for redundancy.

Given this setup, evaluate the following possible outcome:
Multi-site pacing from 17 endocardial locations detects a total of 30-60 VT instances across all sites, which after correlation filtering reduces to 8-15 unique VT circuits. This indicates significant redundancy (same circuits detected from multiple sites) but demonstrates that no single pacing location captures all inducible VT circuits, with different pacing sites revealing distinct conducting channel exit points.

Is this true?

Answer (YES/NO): YES